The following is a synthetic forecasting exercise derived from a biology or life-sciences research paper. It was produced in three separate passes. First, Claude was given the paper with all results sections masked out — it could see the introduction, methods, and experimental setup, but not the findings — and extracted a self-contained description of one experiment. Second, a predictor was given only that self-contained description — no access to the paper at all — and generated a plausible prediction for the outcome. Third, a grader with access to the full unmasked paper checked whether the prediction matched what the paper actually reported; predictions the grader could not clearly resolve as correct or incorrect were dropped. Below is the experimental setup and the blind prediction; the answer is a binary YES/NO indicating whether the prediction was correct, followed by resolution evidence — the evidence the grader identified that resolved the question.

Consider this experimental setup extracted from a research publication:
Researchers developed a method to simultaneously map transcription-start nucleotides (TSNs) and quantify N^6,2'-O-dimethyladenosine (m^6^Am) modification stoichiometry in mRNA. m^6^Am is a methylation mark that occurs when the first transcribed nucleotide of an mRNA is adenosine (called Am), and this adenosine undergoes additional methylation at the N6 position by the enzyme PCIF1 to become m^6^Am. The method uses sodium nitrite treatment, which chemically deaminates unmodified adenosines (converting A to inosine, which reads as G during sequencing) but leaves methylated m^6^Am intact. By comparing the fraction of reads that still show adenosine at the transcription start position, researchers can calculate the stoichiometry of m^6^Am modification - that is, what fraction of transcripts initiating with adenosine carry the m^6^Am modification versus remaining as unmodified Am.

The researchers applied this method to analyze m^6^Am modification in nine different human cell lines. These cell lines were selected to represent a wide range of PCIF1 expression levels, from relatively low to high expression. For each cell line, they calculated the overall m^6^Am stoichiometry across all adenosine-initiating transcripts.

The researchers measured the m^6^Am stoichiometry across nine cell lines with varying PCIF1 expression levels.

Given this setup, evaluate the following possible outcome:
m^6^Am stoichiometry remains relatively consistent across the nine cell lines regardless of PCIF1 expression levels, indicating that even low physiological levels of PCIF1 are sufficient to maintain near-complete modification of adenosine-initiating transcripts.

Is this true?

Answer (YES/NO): NO